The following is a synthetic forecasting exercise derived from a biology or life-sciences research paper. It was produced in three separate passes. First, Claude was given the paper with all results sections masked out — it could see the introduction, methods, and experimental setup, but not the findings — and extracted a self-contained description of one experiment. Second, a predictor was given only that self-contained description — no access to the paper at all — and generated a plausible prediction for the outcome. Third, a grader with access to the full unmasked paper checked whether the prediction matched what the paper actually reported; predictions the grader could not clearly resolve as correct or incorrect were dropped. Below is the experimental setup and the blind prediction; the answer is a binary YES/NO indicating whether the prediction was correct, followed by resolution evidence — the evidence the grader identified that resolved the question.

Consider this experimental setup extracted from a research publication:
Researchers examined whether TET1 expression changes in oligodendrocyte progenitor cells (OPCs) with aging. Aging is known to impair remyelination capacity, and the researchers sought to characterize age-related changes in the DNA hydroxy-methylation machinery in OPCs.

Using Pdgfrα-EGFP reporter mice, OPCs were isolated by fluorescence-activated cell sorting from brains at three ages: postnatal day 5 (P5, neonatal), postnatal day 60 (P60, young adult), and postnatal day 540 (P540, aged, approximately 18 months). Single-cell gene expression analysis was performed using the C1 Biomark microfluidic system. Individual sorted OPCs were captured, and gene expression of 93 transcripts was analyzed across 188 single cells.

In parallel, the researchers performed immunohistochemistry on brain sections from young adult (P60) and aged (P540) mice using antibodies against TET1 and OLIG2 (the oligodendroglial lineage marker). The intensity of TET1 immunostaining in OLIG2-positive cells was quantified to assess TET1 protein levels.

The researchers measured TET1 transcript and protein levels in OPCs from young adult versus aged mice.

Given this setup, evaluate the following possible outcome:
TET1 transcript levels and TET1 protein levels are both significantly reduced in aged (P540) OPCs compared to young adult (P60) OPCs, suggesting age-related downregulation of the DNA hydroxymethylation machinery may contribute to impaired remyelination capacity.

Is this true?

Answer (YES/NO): YES